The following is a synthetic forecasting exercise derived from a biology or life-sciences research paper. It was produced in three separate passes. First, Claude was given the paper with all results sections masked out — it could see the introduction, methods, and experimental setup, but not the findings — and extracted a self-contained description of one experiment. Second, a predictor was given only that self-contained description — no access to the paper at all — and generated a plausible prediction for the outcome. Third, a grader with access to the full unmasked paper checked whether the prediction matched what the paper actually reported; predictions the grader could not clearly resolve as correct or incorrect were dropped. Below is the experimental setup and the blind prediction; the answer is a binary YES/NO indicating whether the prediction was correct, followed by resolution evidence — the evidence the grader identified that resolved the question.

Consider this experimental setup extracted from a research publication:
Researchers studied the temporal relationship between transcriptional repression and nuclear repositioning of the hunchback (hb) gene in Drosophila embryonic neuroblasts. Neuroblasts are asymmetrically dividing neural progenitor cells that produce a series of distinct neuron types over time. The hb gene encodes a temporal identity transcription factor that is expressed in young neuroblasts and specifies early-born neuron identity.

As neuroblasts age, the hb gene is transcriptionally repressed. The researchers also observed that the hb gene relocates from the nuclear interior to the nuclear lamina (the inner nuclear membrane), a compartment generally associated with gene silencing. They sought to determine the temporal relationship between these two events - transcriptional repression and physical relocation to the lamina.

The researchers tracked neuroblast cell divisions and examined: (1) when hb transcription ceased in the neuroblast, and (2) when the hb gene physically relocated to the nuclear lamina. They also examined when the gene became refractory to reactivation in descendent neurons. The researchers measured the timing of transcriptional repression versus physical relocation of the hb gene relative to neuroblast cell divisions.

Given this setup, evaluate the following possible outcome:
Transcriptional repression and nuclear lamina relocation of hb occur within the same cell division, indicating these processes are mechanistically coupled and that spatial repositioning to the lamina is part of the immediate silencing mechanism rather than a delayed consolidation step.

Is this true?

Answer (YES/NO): NO